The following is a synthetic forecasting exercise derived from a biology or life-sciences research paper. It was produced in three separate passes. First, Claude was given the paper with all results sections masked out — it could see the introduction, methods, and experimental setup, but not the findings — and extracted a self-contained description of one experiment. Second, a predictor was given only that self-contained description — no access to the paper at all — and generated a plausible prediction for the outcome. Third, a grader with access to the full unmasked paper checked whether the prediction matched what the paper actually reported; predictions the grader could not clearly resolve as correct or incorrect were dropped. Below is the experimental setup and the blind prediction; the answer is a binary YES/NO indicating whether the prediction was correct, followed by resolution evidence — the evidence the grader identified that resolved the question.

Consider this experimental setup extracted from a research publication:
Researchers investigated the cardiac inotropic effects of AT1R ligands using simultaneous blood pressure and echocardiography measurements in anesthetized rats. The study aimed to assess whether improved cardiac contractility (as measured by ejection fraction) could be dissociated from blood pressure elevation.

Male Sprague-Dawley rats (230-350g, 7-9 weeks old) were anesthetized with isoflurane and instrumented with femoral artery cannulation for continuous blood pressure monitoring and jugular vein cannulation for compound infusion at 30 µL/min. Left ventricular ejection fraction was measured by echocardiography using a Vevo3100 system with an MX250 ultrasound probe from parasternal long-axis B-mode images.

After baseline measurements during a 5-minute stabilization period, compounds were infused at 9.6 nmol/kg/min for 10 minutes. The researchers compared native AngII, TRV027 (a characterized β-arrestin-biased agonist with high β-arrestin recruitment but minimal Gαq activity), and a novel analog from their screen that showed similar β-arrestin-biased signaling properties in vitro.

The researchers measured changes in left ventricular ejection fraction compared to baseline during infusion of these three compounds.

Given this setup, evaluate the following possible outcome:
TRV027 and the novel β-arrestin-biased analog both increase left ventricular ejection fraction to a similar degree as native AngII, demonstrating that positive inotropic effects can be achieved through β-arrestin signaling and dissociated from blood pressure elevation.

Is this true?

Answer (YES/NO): NO